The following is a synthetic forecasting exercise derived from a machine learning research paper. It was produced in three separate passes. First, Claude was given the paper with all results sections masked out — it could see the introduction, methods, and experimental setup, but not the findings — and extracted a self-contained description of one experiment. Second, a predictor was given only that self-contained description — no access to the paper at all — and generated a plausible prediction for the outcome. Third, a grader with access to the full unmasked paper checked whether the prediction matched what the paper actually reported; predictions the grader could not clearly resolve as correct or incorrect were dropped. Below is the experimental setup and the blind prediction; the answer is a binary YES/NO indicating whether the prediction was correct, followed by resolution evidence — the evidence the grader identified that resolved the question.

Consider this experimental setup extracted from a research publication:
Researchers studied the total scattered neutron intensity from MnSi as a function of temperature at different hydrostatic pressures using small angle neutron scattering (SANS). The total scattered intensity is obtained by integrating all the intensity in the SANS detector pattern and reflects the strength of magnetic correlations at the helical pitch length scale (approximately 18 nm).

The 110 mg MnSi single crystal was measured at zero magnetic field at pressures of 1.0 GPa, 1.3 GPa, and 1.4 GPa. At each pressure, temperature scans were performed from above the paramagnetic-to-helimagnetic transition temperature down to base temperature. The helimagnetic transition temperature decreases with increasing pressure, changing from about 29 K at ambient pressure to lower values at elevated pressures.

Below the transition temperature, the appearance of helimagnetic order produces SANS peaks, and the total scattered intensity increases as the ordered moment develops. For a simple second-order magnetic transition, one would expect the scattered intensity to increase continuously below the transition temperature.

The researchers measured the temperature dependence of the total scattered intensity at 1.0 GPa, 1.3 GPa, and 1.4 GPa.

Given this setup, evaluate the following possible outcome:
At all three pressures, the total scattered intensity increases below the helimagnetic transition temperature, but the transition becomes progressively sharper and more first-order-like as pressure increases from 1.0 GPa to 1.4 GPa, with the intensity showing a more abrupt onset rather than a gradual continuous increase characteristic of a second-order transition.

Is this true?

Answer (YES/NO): NO